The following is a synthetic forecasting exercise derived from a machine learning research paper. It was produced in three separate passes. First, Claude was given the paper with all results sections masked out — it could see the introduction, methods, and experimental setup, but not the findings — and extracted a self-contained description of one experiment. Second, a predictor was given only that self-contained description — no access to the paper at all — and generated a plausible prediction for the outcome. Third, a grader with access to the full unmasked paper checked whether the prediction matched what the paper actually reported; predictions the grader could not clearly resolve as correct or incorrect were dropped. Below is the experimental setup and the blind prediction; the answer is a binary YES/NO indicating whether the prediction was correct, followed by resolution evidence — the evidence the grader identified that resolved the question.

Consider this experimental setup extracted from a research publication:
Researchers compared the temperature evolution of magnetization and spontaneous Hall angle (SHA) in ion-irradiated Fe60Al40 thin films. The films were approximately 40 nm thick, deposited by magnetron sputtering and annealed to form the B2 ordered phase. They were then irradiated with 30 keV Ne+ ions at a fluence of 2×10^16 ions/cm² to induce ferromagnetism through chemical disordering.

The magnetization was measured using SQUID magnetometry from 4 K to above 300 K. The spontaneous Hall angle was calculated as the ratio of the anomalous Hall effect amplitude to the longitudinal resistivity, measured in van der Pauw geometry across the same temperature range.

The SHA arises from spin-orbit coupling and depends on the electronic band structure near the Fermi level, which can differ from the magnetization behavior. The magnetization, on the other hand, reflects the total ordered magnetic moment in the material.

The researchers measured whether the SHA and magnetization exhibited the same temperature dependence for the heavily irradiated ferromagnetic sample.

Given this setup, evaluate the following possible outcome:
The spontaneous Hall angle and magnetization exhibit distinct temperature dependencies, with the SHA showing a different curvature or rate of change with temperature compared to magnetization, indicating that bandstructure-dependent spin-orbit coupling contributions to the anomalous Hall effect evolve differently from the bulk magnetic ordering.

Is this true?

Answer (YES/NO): YES